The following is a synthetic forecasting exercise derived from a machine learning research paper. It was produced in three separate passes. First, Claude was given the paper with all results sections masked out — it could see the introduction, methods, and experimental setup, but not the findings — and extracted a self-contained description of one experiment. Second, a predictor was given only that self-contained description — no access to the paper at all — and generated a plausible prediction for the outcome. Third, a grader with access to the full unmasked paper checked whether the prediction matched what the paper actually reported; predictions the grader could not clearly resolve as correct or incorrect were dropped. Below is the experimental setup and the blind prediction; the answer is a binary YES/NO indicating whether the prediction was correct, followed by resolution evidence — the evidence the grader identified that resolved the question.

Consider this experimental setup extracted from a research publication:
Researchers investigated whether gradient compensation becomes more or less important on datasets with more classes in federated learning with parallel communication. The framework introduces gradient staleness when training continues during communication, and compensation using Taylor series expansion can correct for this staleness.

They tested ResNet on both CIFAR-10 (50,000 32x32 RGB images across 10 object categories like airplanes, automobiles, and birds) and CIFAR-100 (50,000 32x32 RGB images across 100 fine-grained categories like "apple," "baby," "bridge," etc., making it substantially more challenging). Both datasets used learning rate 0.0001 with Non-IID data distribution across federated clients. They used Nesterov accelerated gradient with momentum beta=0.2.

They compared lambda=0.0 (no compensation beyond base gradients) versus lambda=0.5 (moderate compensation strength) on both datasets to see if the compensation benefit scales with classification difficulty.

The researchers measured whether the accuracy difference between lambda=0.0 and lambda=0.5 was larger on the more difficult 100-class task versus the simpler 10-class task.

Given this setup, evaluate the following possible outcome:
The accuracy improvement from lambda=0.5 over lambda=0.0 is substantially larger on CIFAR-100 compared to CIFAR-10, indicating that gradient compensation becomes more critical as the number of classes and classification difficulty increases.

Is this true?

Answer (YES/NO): NO